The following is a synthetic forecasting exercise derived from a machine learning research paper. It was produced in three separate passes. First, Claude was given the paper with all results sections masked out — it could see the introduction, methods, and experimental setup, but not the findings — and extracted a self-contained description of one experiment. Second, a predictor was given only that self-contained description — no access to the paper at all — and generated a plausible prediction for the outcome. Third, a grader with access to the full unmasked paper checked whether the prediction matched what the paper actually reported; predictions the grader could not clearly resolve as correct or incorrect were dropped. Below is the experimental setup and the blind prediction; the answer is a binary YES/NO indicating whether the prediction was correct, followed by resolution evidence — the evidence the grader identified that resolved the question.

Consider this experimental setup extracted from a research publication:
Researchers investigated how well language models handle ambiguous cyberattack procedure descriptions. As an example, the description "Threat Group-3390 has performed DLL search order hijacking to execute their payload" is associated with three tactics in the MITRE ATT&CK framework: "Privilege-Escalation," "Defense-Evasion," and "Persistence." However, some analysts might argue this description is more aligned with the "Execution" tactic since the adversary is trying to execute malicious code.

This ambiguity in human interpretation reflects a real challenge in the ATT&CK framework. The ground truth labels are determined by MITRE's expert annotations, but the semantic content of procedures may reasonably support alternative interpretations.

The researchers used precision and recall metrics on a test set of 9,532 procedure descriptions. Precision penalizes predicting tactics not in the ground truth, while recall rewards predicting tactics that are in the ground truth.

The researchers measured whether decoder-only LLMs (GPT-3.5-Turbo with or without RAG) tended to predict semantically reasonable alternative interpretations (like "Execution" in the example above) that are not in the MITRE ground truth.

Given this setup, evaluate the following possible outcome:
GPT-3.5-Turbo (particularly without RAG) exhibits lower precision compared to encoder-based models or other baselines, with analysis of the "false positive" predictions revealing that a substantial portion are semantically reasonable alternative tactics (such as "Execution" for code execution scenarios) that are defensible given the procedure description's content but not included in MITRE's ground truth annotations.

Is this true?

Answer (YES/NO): NO